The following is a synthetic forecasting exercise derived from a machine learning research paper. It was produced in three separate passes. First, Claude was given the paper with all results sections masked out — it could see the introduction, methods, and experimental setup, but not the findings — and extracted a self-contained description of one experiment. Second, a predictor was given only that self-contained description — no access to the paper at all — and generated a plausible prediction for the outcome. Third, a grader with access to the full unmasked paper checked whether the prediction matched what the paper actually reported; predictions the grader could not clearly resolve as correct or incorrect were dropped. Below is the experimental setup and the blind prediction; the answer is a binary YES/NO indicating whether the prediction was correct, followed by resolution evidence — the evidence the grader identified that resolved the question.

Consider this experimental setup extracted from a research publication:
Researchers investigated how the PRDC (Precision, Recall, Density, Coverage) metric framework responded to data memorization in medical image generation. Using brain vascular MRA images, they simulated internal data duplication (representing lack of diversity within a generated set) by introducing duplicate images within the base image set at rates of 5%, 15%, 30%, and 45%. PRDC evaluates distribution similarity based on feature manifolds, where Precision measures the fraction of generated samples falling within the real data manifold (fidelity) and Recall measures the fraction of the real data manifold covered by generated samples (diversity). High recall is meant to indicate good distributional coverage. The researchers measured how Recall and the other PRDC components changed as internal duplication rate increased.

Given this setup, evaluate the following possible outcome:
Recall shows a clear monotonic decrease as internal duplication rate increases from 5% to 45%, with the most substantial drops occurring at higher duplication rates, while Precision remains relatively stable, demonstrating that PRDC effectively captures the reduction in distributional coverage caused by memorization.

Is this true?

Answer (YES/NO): NO